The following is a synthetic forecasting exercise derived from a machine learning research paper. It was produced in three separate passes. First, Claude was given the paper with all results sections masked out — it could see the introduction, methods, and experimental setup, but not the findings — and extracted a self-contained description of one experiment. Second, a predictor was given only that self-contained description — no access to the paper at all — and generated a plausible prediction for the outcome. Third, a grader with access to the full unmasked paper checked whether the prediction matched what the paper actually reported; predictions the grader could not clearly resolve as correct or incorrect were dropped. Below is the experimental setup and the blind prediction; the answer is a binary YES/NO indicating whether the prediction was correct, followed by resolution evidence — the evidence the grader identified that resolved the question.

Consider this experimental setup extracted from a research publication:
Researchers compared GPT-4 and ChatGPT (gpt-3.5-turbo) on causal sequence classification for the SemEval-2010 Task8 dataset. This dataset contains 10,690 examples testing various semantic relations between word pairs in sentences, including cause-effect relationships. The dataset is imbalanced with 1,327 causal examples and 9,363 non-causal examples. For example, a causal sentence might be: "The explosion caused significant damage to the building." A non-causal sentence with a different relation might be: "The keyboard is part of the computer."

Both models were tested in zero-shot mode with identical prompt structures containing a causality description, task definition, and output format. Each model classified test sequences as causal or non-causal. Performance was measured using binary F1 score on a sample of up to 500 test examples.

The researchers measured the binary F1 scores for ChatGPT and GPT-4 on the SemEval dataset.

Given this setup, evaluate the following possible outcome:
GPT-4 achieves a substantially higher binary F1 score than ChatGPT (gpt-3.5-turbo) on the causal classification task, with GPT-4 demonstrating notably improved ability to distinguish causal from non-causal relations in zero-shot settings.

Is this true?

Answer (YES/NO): NO